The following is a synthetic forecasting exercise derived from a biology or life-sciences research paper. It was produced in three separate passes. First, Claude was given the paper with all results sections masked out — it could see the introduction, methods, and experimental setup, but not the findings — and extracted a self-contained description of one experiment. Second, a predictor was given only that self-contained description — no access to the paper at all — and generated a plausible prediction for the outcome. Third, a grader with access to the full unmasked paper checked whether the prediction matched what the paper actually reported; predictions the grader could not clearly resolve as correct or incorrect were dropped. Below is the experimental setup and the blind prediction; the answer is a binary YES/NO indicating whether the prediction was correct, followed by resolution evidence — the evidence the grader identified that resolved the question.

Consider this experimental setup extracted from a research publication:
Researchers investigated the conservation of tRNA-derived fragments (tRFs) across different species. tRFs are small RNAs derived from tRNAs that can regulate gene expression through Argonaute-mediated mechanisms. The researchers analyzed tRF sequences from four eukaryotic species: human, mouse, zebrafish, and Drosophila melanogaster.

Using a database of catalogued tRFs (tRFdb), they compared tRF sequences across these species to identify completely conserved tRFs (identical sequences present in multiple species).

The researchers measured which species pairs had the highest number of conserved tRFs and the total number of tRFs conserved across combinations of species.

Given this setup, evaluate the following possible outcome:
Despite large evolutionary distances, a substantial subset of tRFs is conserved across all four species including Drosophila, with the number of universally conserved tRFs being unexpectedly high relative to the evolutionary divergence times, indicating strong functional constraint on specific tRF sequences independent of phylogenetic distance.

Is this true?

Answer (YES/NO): NO